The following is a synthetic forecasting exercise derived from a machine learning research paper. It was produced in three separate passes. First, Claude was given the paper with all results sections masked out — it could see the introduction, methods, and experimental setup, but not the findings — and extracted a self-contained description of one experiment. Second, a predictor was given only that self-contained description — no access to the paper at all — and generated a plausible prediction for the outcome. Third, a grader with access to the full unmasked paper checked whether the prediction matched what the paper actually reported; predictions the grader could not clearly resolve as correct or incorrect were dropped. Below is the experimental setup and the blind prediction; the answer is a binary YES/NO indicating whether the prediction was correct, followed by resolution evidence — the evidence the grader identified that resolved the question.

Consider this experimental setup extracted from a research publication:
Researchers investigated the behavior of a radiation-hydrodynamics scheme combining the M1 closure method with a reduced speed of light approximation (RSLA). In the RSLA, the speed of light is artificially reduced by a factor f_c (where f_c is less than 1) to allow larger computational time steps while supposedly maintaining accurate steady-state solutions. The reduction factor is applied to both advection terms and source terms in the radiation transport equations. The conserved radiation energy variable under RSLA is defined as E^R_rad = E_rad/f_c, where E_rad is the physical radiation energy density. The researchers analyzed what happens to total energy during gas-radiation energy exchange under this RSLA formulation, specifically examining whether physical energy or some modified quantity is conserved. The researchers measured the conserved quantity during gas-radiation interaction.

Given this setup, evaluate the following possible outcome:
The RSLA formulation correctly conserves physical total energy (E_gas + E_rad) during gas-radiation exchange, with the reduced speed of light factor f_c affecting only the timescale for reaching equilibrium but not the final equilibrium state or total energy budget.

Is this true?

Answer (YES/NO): NO